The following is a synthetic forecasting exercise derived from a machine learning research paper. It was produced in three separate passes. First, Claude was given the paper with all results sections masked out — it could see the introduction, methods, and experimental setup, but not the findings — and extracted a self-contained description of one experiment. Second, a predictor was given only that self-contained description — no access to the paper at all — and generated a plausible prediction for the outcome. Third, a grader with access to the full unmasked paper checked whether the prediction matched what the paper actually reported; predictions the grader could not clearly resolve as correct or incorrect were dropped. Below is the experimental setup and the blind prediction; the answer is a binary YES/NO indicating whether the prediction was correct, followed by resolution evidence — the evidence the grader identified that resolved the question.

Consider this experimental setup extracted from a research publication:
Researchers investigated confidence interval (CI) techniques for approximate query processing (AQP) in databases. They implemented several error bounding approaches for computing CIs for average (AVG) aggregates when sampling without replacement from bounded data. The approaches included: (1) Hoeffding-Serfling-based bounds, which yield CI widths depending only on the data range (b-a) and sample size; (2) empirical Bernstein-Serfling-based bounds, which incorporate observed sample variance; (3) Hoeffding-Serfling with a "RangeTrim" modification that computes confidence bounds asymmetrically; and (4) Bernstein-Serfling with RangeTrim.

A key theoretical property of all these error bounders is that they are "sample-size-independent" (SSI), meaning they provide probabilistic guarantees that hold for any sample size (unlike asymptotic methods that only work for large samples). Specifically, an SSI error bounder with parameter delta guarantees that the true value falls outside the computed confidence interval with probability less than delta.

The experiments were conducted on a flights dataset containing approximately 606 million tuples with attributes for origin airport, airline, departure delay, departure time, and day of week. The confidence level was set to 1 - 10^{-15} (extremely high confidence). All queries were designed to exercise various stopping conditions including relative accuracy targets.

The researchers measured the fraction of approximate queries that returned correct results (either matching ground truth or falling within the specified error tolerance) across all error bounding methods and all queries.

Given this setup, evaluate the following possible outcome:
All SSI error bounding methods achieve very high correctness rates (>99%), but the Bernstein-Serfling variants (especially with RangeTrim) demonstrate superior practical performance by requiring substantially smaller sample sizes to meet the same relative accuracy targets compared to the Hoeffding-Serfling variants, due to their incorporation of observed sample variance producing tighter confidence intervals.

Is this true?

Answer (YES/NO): YES